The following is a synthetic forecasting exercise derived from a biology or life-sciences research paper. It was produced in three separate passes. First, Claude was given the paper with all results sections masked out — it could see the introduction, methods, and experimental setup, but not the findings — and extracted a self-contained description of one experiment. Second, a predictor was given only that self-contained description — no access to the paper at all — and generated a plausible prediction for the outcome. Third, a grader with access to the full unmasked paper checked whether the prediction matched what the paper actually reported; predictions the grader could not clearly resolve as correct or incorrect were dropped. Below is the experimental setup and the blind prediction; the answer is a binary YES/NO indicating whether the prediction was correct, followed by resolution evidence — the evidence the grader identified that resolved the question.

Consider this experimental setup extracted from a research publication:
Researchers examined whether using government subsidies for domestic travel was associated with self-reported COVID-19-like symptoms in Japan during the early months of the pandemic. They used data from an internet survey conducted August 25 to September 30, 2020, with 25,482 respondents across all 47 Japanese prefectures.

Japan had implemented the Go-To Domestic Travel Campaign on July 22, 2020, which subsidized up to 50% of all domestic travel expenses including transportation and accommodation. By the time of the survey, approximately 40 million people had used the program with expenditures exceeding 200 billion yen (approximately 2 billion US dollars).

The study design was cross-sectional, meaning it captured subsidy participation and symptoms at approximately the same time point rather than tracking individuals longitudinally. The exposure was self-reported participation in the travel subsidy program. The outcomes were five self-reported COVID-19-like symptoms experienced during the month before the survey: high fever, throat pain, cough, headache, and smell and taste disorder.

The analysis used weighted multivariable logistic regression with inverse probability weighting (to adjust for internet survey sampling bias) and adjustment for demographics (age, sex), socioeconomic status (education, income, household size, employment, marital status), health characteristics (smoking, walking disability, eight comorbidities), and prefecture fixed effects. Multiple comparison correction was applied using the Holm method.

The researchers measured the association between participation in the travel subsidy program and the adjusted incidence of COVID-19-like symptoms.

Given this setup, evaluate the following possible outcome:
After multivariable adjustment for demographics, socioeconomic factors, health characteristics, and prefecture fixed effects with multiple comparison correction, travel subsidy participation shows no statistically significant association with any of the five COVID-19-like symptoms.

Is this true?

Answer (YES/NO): NO